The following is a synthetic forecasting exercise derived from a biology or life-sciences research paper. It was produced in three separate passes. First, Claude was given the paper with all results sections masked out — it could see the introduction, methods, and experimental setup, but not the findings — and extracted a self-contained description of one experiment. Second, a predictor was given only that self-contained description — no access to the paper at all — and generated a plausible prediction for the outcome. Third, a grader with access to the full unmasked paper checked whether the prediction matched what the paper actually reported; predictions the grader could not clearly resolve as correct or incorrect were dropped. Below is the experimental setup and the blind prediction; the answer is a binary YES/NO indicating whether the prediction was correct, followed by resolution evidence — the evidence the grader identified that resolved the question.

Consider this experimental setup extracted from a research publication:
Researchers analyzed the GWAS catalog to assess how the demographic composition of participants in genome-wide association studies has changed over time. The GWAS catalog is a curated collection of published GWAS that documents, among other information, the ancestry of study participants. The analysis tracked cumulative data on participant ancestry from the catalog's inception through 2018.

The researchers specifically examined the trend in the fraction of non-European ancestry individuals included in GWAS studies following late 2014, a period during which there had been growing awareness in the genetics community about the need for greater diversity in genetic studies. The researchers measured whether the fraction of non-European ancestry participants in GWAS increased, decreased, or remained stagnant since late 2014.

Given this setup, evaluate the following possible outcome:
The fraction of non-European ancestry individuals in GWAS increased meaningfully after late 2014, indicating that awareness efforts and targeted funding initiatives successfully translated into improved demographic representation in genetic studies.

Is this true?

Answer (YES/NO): NO